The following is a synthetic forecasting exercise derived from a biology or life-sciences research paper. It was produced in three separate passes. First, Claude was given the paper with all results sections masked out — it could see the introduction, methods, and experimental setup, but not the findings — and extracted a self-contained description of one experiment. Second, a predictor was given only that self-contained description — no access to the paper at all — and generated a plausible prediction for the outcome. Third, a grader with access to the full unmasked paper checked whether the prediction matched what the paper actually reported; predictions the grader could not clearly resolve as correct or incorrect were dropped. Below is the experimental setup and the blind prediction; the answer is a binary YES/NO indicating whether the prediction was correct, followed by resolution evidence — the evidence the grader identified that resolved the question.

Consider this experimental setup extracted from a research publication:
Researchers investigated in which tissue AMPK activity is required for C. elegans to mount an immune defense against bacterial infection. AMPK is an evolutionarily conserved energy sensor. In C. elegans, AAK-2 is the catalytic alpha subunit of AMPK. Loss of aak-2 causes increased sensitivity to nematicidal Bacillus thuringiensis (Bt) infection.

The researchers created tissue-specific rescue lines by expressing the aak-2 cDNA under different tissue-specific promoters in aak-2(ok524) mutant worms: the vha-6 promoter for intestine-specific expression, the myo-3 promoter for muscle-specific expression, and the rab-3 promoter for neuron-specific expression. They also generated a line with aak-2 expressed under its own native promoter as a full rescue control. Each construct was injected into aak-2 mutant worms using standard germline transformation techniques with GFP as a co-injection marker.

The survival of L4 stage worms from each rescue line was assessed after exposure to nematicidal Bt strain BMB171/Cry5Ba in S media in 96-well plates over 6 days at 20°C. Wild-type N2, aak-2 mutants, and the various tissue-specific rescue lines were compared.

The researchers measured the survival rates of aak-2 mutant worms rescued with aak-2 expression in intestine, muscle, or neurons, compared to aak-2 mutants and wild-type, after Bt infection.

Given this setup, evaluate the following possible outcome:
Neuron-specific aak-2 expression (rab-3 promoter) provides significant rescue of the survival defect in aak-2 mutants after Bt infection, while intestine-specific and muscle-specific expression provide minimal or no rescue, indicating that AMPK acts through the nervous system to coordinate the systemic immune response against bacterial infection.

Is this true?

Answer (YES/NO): NO